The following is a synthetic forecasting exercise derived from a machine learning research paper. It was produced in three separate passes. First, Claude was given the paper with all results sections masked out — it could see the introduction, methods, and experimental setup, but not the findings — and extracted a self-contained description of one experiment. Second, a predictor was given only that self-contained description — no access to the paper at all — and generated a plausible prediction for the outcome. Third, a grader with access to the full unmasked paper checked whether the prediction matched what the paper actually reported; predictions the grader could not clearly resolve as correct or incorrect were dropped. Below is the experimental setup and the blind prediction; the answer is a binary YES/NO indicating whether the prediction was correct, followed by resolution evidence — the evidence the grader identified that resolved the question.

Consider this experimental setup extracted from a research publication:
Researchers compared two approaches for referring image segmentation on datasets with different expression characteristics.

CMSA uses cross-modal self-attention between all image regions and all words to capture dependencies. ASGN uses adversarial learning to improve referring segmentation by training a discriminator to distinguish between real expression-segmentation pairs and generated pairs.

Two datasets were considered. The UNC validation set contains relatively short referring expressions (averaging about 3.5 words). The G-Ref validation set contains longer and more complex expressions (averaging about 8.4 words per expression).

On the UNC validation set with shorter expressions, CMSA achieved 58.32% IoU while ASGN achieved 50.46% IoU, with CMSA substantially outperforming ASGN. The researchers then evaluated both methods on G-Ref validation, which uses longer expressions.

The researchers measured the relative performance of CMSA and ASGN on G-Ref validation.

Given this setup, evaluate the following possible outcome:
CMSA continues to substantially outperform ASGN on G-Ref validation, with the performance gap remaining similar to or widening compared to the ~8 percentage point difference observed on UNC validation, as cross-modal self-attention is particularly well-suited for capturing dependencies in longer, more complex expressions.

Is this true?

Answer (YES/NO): NO